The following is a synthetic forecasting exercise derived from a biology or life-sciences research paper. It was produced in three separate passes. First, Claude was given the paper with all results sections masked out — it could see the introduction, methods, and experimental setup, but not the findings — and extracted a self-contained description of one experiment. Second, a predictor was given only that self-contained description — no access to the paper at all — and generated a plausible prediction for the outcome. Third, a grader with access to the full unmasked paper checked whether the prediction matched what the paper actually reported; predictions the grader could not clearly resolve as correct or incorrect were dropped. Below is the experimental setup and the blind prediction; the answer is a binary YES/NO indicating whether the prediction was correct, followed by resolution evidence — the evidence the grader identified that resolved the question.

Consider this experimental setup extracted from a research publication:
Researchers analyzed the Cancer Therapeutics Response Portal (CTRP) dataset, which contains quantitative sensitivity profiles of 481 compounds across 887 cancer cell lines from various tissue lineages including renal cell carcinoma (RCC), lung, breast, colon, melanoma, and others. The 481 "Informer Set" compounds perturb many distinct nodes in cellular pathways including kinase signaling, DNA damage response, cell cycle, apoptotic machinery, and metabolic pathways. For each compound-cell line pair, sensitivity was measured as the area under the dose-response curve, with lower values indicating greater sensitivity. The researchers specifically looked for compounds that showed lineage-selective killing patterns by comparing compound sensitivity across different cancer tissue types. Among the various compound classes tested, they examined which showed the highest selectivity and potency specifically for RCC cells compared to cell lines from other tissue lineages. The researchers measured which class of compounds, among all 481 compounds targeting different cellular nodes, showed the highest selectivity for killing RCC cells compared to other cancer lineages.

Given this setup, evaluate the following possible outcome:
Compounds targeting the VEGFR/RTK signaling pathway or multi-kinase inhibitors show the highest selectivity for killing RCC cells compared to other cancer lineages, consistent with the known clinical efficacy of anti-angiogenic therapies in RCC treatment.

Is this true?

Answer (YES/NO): NO